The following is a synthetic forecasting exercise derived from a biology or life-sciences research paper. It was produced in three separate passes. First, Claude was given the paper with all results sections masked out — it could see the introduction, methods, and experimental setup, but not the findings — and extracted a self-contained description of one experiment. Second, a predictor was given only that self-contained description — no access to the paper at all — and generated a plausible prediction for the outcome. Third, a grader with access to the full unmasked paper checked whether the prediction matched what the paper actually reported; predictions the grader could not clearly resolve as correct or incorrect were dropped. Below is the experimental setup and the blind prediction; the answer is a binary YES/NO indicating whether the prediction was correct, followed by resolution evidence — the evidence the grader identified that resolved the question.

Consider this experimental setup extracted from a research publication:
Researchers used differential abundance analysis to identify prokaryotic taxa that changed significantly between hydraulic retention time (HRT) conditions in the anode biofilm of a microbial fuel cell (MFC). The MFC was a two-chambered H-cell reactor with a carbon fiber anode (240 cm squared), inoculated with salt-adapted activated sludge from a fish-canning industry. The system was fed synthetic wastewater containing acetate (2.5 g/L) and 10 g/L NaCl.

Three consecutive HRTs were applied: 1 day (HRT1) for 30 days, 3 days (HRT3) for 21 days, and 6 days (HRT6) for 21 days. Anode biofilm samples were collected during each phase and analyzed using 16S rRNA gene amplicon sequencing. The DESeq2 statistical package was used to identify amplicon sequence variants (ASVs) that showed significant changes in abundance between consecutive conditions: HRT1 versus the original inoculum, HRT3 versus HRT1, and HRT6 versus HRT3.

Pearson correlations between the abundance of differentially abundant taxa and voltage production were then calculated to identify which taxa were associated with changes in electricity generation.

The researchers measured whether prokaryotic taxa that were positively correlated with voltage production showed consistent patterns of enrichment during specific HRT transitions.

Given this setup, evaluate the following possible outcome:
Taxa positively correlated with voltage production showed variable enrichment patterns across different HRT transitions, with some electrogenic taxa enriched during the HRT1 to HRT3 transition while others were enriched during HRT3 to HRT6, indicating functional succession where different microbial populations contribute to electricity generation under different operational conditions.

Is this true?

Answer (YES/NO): NO